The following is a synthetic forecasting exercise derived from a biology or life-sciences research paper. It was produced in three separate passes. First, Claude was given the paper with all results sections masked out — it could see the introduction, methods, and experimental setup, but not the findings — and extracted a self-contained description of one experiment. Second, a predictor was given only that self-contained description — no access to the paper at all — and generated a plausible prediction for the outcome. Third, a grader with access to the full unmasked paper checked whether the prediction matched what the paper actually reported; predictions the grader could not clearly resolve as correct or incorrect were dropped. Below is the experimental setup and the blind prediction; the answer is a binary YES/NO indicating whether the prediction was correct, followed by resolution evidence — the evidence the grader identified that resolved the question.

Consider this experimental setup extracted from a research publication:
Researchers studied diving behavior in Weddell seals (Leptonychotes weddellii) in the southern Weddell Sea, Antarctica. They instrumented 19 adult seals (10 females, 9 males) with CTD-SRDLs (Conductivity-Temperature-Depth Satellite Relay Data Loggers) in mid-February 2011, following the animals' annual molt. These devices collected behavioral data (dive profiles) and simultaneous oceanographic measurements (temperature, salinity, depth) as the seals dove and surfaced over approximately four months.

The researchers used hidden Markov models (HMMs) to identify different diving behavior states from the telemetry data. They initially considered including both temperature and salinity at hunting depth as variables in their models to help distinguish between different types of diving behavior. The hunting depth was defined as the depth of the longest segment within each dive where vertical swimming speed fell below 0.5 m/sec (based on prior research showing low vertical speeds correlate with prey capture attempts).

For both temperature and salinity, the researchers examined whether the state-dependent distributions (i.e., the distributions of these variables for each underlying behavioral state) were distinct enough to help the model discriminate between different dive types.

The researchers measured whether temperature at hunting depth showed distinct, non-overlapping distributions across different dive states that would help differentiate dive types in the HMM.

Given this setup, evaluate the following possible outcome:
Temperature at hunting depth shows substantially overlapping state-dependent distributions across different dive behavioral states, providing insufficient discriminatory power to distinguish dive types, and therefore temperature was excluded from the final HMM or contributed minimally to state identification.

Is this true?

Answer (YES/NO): YES